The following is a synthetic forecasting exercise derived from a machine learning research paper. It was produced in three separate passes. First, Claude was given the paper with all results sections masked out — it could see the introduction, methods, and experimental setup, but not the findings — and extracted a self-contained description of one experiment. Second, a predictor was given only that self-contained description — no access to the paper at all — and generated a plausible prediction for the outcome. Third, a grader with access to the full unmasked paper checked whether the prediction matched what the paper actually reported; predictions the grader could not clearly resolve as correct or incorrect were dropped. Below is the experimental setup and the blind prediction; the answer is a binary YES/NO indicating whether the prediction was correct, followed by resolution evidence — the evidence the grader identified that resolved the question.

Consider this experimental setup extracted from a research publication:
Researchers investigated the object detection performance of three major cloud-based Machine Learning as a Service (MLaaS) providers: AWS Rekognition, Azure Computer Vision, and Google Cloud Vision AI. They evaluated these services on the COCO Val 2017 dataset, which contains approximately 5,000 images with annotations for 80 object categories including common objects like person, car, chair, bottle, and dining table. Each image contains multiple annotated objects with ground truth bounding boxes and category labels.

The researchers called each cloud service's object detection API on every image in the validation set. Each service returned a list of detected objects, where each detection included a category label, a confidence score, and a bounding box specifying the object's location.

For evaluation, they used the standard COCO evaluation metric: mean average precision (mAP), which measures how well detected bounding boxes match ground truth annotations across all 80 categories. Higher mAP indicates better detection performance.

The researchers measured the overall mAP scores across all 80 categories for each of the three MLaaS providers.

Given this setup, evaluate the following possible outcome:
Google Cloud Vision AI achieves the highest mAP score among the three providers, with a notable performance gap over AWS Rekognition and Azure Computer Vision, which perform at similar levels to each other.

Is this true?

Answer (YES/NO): NO